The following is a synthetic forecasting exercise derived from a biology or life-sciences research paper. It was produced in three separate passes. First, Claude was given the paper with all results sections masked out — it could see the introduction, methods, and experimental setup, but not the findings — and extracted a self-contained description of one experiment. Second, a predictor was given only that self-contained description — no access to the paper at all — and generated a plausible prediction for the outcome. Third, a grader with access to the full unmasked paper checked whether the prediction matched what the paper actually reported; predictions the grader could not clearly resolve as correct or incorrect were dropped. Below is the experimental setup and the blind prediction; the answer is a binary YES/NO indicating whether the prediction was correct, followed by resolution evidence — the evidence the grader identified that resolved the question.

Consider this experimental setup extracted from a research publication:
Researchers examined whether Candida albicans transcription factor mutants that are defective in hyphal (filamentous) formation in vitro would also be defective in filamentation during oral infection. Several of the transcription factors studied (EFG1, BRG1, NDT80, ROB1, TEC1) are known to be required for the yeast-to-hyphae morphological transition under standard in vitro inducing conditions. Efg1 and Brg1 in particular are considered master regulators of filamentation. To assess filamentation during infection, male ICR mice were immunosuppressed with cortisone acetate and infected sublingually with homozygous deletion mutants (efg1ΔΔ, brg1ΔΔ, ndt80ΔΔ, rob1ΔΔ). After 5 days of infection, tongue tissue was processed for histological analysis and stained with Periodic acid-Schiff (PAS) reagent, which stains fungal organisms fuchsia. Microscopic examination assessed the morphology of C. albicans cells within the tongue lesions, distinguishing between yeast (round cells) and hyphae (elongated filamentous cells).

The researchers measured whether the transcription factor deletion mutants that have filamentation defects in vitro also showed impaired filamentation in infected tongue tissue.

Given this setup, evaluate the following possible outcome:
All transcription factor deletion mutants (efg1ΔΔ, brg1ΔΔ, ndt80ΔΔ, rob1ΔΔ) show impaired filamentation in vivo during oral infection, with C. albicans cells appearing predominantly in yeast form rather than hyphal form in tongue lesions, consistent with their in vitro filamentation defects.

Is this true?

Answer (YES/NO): NO